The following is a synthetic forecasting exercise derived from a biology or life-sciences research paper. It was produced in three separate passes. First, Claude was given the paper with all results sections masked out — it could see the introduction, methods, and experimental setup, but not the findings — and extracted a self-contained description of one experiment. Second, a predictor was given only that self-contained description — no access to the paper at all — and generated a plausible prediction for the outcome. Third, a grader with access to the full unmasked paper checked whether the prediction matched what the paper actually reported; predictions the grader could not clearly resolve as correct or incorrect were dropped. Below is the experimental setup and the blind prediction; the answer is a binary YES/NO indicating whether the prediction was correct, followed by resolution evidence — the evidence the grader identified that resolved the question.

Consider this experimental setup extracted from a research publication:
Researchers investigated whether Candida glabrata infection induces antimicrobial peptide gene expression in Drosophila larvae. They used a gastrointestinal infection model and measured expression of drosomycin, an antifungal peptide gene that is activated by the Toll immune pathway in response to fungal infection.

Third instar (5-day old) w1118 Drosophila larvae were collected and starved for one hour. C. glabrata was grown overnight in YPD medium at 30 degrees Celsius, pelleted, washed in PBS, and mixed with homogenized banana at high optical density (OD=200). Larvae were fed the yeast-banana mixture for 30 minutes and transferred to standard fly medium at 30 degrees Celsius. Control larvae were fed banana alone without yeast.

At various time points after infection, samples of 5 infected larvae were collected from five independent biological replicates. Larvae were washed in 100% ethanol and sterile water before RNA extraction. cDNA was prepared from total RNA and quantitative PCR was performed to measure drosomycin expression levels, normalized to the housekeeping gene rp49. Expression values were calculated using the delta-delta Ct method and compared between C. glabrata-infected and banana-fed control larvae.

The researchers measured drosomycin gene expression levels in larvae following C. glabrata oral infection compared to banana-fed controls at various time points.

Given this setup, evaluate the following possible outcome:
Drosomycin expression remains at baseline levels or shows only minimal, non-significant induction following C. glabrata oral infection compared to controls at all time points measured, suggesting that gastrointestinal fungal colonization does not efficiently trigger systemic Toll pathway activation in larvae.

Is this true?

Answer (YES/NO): NO